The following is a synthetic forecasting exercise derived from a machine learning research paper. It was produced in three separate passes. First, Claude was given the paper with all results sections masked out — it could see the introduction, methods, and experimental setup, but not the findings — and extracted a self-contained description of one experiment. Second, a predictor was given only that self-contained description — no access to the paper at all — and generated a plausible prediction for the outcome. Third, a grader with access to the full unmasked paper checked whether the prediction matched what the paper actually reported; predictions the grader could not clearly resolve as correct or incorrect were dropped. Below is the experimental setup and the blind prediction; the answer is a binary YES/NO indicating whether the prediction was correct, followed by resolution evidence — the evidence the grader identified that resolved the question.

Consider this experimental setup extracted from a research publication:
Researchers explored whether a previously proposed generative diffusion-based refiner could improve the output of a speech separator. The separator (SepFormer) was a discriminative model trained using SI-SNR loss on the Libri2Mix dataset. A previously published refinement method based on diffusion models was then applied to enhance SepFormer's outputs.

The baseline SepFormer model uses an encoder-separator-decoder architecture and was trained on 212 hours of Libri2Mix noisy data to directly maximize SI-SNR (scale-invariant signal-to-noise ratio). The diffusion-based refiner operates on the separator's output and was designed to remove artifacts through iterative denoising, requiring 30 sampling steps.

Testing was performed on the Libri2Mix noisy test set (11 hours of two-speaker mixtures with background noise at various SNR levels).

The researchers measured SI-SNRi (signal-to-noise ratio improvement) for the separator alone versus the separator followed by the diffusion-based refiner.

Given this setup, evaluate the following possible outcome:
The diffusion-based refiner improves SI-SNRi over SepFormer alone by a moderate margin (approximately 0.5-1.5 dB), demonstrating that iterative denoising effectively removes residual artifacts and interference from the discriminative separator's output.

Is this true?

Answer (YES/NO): NO